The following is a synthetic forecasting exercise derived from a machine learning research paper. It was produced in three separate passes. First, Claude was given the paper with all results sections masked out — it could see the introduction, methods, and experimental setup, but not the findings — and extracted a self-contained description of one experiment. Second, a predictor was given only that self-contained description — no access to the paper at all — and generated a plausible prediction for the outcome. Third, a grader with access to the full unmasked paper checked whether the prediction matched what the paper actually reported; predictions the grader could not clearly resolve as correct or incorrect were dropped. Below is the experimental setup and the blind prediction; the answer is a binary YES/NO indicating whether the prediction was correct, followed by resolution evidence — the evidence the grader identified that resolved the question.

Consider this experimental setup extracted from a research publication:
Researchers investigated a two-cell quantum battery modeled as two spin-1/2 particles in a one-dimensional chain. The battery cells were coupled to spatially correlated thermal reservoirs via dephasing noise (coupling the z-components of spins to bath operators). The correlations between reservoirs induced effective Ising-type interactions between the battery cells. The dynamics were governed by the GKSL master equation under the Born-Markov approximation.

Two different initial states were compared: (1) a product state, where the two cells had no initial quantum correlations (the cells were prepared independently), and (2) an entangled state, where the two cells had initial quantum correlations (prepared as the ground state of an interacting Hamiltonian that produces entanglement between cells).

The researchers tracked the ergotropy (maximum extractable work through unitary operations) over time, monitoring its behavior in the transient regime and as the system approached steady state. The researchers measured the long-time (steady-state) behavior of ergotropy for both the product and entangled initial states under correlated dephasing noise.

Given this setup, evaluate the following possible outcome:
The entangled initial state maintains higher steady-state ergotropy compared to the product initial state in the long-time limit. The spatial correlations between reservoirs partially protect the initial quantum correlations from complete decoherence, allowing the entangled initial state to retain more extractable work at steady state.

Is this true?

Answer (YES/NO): YES